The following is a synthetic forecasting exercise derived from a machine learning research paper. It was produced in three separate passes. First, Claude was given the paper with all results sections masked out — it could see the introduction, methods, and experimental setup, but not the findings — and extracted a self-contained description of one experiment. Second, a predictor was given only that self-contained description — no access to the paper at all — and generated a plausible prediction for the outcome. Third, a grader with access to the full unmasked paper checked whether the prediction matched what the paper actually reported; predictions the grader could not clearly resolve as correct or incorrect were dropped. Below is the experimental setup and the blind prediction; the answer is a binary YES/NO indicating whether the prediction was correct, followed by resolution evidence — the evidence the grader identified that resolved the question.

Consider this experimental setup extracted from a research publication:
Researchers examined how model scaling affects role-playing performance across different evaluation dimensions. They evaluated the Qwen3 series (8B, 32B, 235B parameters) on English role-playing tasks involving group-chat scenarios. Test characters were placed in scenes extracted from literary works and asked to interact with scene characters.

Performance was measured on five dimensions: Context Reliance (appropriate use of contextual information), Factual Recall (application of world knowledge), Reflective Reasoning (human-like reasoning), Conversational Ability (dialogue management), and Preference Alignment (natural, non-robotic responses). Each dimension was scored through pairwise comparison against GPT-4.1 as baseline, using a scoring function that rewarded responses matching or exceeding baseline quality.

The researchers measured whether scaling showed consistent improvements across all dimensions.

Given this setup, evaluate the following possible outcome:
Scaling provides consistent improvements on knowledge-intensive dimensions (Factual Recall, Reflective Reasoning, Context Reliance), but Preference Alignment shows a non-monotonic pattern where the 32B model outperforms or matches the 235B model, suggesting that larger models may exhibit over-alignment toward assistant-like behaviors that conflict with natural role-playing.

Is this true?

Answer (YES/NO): NO